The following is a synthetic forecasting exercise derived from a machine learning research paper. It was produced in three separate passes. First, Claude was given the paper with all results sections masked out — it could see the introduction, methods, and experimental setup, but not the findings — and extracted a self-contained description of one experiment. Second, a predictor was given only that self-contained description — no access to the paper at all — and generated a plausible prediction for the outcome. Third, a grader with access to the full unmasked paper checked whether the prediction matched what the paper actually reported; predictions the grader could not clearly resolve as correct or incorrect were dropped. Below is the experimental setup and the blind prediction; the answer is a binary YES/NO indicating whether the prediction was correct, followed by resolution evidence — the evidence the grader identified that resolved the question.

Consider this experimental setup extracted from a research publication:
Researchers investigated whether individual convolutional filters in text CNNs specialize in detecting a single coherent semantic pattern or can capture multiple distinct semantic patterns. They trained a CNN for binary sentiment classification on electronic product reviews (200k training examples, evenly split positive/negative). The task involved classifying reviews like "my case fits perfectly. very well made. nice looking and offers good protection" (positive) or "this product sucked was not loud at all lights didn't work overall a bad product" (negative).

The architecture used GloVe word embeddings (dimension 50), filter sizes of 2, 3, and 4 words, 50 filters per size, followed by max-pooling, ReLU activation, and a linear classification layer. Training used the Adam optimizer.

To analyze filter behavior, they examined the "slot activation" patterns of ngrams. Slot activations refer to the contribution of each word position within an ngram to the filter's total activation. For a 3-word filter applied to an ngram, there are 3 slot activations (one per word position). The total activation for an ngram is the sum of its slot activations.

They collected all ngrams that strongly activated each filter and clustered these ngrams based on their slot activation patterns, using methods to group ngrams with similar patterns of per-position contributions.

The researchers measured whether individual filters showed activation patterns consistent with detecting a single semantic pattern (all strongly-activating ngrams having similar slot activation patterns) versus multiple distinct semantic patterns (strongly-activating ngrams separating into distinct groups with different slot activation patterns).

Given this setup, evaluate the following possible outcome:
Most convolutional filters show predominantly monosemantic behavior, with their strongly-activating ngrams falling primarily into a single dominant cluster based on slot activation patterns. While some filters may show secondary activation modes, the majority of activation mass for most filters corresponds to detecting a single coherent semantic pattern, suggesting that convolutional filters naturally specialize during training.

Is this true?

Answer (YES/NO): NO